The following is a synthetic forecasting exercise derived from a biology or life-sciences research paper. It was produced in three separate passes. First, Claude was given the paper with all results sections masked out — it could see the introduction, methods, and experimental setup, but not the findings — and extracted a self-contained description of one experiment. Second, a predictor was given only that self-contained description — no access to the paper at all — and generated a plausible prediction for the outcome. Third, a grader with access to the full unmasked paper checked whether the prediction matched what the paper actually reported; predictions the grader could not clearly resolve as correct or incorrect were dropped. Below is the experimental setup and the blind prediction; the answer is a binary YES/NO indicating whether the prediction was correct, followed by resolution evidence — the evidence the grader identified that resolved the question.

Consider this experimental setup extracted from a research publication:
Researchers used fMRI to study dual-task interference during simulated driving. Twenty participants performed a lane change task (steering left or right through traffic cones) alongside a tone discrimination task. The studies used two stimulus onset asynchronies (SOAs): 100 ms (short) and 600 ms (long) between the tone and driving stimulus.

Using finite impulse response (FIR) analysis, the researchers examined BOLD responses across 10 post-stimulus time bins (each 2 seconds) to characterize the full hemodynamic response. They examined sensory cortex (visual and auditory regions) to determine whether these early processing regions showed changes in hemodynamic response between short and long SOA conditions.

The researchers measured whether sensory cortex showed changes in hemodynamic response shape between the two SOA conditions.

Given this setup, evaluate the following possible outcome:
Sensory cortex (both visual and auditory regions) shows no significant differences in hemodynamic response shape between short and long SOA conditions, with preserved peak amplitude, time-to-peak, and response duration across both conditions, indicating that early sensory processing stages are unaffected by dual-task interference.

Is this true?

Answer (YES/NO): NO